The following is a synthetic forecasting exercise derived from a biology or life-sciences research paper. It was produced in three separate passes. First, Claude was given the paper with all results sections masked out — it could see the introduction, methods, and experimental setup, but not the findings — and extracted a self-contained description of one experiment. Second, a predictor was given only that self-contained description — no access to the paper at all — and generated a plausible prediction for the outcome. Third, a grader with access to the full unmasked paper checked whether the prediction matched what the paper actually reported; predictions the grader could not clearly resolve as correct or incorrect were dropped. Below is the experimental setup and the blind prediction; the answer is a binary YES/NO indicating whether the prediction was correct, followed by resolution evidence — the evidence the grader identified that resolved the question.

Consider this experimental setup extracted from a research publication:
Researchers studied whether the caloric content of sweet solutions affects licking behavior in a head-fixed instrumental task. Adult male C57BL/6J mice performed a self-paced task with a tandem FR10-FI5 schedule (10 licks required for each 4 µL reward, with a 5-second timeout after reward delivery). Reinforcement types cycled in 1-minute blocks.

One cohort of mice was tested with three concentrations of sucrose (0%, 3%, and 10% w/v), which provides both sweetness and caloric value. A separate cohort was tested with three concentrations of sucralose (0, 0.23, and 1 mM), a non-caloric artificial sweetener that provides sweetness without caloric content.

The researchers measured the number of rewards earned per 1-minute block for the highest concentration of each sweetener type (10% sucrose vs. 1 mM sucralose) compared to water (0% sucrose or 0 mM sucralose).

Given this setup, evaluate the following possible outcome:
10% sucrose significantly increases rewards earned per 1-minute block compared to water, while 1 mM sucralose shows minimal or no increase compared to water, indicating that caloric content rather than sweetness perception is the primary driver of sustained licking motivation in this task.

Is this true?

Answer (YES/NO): NO